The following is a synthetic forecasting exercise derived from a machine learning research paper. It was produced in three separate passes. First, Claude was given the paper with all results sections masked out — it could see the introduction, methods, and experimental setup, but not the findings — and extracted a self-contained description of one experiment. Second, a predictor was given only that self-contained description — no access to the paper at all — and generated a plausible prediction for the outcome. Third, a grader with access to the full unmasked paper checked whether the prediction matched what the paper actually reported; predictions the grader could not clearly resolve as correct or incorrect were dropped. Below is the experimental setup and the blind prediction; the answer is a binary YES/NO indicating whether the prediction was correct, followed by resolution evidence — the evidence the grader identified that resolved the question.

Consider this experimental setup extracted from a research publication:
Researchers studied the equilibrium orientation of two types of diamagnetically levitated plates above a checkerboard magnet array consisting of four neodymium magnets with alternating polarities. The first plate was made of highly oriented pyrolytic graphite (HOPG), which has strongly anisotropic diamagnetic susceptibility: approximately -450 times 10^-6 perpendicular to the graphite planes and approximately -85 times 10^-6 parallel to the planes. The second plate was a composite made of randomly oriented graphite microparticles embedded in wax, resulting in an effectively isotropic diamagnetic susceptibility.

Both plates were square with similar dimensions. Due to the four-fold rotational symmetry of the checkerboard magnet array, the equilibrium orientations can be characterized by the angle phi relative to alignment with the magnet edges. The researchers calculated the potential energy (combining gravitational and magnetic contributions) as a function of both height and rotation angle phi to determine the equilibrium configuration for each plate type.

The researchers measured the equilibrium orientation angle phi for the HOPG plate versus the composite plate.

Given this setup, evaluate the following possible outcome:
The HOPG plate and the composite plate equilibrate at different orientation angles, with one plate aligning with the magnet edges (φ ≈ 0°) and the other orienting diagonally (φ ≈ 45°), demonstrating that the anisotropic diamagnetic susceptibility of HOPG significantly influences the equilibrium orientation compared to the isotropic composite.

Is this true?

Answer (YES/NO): YES